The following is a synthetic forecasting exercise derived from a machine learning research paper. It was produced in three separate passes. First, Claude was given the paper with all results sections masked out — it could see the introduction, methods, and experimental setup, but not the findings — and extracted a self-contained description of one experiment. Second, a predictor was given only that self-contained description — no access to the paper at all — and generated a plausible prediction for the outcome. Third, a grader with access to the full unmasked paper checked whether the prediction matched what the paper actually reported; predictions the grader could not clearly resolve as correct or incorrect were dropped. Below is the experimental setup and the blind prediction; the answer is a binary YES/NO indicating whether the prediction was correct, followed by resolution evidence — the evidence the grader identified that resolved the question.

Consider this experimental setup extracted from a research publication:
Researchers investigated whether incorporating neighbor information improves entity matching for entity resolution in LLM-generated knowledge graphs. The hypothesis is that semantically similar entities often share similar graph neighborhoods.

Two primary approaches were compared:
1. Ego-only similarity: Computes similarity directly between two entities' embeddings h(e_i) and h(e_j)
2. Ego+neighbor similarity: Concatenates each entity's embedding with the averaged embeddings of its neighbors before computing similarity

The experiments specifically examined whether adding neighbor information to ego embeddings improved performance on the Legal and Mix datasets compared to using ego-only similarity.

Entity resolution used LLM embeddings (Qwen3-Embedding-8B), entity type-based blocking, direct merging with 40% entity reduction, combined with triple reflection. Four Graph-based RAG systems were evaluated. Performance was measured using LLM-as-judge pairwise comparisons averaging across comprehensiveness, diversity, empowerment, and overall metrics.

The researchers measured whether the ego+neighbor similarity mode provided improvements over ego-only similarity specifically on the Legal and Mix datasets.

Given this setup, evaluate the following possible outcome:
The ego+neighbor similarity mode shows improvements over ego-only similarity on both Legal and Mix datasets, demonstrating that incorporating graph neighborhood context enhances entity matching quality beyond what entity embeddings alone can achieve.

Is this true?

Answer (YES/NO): YES